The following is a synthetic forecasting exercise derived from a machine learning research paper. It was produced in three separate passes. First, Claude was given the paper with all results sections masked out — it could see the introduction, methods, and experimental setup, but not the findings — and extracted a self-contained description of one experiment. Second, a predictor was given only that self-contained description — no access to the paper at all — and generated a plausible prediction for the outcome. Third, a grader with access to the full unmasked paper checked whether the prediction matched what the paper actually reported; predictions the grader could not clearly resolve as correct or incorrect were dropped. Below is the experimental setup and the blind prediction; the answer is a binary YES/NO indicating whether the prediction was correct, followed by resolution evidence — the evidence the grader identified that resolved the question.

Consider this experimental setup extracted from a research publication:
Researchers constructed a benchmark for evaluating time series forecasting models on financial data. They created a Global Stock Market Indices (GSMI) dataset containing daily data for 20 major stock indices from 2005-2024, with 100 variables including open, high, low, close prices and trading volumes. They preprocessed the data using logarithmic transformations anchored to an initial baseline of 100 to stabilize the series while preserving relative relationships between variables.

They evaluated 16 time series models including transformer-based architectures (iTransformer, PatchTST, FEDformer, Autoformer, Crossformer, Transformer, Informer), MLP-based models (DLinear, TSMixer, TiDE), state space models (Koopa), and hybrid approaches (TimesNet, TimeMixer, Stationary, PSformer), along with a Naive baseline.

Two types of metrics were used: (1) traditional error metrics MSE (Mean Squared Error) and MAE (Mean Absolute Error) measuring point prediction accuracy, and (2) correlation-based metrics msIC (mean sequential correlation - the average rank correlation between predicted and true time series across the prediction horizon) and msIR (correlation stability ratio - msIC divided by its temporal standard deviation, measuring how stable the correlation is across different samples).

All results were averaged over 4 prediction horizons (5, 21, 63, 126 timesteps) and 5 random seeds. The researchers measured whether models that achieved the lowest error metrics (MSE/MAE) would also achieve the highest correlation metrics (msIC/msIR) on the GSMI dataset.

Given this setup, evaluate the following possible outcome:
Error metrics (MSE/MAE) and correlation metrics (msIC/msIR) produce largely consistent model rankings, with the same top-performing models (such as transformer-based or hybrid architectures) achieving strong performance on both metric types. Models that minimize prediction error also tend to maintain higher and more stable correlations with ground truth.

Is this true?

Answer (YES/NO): NO